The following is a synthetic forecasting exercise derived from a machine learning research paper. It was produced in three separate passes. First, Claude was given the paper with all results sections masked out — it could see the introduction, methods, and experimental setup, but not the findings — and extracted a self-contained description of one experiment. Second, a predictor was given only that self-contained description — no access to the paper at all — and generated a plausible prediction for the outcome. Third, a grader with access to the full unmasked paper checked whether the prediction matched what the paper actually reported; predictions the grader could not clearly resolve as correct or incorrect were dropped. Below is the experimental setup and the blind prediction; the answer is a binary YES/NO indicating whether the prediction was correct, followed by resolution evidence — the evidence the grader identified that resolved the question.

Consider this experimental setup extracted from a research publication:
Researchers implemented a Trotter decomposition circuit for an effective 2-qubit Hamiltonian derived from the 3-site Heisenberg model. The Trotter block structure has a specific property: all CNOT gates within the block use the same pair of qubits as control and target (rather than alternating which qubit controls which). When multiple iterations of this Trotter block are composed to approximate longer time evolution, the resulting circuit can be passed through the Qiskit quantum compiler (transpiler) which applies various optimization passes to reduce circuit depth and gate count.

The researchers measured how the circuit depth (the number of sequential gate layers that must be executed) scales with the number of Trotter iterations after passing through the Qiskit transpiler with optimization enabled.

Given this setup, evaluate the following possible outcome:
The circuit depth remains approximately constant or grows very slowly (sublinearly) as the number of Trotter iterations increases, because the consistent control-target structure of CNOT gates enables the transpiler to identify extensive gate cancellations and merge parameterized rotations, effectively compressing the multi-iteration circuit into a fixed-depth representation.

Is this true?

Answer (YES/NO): YES